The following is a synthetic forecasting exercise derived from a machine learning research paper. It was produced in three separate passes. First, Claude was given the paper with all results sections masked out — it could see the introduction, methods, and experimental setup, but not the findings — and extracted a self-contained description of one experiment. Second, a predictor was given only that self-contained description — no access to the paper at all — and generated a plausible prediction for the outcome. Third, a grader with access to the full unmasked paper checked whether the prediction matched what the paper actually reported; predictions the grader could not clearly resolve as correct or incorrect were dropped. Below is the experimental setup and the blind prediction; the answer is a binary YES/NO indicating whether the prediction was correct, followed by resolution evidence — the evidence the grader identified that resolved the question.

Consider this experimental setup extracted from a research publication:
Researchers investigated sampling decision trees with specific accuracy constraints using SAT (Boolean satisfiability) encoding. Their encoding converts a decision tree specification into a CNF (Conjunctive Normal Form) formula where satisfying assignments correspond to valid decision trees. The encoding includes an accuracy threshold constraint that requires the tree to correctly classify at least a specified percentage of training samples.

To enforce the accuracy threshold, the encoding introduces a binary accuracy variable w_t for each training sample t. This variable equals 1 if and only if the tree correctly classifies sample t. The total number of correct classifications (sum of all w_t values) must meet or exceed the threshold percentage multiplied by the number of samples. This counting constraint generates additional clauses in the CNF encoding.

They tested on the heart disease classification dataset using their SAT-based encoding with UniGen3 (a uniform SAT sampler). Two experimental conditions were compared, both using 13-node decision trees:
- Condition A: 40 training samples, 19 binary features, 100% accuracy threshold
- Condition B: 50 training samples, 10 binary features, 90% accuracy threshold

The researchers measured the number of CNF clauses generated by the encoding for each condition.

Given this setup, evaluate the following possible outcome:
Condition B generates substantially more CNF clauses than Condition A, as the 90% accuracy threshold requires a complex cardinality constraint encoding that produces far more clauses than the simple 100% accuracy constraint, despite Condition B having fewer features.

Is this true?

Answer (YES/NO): YES